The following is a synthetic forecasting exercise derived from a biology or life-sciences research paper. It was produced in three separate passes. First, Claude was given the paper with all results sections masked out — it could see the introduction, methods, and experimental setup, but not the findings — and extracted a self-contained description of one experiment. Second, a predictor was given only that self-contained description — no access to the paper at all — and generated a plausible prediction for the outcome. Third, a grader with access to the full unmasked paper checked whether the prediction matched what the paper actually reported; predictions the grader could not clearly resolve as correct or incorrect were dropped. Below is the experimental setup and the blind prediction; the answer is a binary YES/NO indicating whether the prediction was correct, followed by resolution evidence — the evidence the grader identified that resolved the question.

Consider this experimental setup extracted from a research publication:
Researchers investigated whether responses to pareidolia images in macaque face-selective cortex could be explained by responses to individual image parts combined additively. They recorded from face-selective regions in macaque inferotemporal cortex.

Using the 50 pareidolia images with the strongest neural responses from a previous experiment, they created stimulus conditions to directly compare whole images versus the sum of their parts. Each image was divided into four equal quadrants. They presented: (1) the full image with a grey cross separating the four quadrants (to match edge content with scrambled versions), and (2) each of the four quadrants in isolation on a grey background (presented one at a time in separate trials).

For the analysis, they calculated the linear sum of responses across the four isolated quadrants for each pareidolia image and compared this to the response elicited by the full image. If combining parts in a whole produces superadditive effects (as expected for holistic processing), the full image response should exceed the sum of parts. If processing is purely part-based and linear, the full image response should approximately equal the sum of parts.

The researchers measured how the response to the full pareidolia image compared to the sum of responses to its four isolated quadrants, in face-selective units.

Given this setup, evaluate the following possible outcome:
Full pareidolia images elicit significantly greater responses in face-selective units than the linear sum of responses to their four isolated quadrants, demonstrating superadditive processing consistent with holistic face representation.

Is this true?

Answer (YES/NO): NO